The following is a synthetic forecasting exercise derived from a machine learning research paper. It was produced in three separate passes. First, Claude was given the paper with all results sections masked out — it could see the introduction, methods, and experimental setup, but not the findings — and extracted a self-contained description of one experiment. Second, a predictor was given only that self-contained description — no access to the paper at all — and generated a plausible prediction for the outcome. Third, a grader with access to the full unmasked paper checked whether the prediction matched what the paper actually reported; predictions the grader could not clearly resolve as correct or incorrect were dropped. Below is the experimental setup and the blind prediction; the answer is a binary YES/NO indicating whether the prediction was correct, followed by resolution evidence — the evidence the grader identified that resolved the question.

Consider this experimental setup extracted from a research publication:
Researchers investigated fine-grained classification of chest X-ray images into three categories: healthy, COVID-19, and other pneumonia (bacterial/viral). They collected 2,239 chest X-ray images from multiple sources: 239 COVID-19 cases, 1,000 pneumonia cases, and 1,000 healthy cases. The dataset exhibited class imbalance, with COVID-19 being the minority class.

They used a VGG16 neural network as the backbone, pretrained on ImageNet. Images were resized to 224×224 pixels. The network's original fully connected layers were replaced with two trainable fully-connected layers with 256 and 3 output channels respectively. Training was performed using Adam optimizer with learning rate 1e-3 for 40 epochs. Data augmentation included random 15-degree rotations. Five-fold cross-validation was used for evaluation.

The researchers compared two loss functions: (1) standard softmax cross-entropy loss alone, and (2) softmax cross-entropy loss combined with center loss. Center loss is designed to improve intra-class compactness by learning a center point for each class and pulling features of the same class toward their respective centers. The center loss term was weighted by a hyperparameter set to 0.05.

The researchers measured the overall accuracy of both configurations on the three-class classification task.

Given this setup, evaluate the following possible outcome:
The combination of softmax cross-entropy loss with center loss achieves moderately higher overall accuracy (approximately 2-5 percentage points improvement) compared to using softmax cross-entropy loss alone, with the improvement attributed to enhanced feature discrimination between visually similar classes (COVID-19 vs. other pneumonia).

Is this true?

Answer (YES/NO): NO